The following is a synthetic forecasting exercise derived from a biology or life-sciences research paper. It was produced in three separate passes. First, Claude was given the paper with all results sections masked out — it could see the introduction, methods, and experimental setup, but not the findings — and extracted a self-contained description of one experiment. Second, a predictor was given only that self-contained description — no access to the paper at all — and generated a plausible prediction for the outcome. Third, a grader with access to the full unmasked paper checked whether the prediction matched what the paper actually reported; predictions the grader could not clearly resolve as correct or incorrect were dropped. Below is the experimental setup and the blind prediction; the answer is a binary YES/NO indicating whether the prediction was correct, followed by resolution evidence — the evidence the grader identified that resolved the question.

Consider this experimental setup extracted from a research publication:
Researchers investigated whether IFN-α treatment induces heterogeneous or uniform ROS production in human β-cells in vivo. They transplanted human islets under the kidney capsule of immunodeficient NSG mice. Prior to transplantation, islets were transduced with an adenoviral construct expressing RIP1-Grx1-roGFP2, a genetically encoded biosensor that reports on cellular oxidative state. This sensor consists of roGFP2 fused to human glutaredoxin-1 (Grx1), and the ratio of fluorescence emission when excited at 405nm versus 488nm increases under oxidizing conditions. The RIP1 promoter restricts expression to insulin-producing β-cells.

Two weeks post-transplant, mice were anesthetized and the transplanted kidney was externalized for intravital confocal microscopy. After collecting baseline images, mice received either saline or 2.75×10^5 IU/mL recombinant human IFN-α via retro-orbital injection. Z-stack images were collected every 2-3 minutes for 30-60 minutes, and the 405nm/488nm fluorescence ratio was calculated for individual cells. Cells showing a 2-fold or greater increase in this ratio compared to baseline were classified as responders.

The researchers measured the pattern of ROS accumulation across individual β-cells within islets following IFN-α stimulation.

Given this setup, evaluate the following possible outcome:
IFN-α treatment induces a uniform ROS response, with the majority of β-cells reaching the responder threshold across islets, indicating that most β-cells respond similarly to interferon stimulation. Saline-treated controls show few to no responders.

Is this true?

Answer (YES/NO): NO